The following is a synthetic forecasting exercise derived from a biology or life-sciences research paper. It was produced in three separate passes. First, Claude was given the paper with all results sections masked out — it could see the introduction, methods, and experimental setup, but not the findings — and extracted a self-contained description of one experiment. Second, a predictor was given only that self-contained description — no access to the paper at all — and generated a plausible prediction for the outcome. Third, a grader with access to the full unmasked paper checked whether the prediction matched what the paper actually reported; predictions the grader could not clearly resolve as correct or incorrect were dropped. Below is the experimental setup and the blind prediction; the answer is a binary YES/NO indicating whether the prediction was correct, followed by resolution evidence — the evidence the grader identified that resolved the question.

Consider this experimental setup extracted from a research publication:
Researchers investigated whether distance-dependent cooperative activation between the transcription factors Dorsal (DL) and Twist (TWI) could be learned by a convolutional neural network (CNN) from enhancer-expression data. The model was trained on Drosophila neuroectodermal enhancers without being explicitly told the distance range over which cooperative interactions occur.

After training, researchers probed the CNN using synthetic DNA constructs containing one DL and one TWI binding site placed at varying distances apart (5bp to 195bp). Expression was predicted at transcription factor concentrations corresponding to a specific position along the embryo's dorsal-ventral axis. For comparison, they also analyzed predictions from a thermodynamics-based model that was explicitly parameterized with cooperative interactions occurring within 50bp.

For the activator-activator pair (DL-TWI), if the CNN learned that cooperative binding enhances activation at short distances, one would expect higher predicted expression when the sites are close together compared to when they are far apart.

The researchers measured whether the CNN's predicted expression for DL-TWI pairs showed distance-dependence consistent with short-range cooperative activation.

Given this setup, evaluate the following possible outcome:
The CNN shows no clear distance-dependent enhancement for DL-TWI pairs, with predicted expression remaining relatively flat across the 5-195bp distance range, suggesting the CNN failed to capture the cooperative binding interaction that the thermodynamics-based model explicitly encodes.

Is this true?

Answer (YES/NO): NO